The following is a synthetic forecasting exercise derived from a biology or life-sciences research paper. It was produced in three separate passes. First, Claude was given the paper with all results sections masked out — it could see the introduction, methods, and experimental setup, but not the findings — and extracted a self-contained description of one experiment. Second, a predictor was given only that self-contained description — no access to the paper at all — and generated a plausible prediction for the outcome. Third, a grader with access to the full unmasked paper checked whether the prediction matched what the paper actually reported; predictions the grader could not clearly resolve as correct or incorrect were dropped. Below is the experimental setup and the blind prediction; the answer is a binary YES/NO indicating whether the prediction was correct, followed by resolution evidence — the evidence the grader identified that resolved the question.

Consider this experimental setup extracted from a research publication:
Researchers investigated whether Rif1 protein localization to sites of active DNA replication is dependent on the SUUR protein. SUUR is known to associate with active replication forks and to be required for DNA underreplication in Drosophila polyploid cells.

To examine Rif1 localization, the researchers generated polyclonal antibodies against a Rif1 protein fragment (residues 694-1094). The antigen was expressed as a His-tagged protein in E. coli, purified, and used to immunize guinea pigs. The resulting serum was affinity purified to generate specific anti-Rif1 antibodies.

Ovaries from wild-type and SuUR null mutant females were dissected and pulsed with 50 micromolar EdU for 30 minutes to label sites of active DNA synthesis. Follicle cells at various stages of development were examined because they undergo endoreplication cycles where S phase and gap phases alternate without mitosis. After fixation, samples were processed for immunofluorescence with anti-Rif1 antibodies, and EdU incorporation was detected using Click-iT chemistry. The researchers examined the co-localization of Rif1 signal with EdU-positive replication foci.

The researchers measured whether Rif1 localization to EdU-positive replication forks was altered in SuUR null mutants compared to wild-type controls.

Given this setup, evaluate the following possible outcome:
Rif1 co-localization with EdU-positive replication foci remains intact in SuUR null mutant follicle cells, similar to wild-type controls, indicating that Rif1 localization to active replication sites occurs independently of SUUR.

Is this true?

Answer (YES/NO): NO